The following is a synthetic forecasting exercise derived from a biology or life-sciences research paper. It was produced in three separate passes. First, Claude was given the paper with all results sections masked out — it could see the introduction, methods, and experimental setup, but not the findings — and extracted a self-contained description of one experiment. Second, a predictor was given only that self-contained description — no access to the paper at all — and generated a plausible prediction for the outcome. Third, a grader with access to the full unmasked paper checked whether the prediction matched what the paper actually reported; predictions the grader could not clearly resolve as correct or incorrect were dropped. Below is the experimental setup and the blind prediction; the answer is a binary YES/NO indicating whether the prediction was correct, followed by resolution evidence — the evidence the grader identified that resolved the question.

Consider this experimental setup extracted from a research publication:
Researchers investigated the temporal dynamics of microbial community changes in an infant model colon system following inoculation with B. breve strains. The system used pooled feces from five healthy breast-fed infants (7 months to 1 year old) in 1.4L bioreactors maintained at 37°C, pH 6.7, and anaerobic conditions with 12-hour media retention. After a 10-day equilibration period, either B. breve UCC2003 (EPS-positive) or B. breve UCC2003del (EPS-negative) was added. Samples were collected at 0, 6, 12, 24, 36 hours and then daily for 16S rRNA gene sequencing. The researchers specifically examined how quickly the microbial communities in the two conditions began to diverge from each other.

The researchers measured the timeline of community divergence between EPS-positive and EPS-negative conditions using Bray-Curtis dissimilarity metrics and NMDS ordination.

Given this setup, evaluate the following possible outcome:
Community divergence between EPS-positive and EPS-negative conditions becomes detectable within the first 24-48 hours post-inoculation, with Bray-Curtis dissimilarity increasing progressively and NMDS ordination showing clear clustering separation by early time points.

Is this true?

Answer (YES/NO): NO